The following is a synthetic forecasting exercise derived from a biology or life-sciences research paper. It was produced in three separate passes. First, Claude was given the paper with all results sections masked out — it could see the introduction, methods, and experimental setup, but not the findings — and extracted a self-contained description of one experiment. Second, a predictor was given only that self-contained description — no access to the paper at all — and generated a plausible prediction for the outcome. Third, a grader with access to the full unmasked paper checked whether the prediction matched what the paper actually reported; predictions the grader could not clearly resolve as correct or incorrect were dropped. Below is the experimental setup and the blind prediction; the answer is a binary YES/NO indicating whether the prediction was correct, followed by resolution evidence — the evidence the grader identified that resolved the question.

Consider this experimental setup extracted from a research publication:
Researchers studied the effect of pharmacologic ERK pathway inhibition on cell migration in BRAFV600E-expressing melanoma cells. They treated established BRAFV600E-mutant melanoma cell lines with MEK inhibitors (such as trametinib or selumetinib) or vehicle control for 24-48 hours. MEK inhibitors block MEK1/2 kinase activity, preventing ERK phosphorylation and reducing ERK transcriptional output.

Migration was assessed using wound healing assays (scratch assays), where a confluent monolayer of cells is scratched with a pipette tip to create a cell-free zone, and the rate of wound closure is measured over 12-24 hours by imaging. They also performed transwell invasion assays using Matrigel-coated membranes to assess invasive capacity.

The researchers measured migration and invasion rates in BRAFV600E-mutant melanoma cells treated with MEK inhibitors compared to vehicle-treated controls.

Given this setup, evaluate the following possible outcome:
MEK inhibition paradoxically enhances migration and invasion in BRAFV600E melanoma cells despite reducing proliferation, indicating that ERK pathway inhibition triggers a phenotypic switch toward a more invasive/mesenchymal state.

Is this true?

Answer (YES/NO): YES